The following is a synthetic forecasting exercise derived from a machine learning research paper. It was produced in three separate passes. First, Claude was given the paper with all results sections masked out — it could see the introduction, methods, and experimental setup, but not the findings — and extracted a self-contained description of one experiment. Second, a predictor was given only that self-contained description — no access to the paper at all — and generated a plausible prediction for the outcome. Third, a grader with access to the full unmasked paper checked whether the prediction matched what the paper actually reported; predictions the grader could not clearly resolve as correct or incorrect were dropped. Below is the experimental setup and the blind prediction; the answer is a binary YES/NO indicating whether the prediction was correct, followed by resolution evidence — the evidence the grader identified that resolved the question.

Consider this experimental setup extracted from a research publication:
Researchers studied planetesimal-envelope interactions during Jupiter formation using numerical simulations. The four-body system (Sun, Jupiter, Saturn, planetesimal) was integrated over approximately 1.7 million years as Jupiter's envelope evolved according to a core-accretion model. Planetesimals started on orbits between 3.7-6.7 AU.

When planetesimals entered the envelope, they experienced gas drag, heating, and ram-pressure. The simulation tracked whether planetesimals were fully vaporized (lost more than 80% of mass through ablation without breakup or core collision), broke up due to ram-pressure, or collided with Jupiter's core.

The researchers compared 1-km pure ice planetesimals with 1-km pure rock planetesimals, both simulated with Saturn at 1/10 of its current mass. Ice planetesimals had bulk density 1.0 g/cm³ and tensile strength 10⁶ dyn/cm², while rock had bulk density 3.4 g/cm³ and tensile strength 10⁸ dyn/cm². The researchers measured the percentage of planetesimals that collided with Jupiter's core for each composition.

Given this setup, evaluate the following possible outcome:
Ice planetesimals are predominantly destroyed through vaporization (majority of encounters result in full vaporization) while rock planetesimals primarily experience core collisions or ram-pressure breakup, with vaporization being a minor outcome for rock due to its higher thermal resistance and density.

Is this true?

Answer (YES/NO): NO